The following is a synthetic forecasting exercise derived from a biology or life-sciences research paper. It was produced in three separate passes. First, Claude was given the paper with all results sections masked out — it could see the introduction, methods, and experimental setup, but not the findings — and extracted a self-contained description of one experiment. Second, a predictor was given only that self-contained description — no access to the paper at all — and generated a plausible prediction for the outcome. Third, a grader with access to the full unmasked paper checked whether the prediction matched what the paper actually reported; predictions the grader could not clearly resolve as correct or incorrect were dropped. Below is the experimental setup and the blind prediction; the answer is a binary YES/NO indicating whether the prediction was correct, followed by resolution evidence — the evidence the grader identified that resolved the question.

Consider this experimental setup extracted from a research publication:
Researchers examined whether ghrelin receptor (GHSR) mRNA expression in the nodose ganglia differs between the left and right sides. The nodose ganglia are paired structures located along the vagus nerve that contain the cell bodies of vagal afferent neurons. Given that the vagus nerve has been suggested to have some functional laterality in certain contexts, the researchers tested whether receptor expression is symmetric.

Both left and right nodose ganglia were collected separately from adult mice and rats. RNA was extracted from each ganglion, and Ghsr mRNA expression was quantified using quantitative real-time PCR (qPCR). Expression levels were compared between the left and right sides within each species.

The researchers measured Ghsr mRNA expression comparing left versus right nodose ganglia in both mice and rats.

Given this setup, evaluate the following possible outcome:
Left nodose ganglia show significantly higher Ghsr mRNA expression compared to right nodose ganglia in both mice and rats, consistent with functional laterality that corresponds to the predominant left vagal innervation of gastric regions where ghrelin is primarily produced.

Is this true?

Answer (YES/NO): NO